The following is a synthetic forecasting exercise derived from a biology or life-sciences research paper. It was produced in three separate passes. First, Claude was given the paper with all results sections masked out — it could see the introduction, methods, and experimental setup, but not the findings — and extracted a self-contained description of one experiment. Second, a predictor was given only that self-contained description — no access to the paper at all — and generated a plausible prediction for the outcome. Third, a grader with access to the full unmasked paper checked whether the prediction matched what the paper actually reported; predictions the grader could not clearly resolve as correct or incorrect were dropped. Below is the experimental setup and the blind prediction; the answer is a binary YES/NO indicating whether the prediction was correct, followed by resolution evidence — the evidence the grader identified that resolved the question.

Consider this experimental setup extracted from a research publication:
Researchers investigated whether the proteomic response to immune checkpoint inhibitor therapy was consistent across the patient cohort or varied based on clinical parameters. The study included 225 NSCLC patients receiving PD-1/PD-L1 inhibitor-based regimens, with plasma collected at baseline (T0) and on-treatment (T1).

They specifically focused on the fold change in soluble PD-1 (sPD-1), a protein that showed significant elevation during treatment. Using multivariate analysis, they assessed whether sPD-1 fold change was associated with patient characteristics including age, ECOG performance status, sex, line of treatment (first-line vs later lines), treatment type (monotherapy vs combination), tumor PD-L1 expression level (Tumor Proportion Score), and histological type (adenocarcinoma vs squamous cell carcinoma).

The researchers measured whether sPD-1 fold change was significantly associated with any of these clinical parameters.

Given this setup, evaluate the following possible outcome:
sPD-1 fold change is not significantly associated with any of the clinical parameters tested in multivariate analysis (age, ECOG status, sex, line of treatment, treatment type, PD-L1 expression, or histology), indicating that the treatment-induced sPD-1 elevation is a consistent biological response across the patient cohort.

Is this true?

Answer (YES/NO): NO